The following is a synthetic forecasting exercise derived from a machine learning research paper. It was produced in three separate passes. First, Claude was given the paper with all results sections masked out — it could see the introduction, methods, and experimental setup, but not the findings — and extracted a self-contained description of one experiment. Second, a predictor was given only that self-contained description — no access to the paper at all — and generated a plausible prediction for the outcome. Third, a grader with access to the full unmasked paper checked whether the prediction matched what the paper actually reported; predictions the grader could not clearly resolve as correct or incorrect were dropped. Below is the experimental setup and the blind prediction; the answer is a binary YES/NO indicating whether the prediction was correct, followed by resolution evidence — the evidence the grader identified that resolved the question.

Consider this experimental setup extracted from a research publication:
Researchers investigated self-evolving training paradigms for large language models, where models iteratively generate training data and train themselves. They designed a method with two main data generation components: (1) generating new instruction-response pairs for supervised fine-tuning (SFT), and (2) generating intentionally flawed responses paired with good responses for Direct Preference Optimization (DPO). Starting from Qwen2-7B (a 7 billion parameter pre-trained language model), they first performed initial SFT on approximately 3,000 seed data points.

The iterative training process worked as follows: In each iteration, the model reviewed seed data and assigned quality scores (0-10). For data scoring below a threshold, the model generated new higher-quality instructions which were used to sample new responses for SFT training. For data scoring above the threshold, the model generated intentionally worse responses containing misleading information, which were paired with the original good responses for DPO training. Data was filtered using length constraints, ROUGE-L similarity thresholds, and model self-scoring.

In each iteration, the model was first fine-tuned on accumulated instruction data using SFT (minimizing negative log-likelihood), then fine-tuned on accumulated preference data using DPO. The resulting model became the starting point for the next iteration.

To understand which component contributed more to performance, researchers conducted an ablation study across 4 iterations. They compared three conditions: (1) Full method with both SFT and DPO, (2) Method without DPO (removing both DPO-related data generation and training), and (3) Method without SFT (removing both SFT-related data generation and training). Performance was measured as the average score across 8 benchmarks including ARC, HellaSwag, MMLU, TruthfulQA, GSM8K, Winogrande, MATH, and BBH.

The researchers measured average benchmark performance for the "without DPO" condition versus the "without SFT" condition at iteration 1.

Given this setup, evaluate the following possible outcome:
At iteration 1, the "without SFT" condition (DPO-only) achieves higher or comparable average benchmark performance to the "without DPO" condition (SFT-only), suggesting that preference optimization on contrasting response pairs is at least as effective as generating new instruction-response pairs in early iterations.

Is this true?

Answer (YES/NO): NO